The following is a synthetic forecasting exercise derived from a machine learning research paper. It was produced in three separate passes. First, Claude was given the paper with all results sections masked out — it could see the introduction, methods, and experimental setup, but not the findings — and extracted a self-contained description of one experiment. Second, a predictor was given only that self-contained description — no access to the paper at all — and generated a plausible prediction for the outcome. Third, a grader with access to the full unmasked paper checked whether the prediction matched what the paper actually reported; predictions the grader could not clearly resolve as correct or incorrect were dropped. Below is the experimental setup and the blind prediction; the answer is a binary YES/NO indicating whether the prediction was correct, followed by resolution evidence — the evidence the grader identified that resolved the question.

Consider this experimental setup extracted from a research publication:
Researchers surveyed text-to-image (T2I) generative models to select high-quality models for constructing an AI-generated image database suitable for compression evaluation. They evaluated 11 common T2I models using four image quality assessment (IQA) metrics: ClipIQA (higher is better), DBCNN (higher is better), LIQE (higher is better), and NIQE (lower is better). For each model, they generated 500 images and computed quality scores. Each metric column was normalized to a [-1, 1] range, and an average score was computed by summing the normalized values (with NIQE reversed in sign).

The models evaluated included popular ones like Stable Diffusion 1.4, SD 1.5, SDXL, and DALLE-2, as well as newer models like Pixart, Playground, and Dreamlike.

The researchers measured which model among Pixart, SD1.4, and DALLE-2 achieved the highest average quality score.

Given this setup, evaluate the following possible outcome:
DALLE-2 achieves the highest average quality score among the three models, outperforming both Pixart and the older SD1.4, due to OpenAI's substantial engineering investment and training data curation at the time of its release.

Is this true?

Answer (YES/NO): NO